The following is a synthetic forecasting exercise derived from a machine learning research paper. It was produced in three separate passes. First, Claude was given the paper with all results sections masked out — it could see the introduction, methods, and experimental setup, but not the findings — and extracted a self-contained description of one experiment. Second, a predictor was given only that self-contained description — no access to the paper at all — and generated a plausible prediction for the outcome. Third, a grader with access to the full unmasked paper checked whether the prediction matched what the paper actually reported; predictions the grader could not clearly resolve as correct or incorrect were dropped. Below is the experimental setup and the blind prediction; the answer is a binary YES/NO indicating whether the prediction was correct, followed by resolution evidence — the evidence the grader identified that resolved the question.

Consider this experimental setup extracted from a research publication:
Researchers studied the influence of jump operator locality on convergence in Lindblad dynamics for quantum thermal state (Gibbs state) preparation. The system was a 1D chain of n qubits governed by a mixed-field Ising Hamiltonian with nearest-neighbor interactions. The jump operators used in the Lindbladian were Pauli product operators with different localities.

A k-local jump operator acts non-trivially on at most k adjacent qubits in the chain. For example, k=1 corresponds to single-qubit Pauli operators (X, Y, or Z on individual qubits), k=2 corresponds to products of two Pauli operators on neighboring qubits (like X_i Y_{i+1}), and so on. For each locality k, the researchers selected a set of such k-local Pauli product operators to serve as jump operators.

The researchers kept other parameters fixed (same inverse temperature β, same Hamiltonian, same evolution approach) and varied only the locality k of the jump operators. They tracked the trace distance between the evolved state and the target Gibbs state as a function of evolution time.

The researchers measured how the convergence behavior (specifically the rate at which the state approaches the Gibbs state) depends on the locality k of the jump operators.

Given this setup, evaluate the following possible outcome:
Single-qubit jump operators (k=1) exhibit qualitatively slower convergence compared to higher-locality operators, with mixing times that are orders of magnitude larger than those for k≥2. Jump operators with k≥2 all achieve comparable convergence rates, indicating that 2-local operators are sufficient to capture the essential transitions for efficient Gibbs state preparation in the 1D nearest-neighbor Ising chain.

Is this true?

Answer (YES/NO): NO